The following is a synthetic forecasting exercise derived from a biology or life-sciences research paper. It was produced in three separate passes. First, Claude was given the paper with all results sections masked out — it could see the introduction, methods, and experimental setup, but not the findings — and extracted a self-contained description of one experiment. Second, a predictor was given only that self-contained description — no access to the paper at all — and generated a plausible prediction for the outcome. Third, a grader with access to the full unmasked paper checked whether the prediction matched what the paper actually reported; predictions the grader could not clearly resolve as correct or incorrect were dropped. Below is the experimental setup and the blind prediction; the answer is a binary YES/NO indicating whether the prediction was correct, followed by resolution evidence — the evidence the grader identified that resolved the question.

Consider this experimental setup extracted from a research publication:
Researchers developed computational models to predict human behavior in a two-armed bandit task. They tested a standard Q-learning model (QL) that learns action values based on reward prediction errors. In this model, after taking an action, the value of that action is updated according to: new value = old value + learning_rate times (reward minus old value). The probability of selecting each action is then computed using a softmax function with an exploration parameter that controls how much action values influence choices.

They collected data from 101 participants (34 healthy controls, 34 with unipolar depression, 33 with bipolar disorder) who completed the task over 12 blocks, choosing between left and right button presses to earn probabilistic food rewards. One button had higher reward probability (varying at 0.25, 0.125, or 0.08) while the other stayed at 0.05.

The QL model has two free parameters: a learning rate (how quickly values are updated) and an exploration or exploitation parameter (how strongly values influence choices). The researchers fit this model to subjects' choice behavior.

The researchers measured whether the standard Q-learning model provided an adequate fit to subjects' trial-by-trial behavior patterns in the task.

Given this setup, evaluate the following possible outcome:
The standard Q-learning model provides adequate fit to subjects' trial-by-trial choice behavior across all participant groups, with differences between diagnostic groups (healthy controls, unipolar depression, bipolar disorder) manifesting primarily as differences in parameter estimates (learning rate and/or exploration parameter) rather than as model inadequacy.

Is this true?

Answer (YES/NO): NO